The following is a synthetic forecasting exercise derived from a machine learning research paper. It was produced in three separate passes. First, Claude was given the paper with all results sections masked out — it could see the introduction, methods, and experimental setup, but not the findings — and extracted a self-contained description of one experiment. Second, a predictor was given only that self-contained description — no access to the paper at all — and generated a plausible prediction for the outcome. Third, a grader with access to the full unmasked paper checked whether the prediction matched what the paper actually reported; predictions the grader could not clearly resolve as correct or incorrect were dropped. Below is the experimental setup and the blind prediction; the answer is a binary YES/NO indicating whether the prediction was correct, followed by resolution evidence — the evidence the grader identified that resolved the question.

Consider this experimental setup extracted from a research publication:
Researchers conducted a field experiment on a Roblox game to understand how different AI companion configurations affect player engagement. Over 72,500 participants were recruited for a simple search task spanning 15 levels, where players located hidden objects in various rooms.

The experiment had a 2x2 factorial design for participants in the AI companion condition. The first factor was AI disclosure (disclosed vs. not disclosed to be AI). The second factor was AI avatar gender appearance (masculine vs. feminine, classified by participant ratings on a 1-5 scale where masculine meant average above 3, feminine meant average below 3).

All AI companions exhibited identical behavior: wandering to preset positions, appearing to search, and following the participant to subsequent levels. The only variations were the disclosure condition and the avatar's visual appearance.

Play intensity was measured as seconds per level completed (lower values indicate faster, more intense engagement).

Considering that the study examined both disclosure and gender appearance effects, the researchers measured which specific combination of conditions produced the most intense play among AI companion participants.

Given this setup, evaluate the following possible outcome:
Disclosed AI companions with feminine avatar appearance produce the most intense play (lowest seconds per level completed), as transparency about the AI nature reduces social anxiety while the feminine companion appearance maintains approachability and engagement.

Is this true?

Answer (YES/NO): YES